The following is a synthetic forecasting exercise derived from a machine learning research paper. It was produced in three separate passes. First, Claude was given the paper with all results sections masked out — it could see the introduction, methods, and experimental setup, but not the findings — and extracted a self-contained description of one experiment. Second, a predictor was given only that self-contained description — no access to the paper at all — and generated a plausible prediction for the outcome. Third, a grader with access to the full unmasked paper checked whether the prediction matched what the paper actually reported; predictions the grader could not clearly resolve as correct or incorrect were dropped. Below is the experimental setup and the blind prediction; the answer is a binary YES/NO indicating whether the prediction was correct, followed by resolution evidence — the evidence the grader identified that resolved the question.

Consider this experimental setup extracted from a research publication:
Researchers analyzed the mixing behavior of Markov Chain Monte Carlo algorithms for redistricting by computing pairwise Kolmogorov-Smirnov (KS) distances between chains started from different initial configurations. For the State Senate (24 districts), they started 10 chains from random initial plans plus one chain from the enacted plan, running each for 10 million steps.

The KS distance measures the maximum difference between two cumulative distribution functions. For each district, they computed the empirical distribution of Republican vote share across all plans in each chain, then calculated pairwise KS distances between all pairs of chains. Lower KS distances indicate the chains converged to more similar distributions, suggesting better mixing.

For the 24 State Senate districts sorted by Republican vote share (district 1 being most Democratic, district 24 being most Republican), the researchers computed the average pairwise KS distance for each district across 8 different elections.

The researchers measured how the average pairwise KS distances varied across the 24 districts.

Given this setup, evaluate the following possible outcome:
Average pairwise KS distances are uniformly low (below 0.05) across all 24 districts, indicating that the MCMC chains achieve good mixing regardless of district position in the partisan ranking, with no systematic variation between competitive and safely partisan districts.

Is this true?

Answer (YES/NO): NO